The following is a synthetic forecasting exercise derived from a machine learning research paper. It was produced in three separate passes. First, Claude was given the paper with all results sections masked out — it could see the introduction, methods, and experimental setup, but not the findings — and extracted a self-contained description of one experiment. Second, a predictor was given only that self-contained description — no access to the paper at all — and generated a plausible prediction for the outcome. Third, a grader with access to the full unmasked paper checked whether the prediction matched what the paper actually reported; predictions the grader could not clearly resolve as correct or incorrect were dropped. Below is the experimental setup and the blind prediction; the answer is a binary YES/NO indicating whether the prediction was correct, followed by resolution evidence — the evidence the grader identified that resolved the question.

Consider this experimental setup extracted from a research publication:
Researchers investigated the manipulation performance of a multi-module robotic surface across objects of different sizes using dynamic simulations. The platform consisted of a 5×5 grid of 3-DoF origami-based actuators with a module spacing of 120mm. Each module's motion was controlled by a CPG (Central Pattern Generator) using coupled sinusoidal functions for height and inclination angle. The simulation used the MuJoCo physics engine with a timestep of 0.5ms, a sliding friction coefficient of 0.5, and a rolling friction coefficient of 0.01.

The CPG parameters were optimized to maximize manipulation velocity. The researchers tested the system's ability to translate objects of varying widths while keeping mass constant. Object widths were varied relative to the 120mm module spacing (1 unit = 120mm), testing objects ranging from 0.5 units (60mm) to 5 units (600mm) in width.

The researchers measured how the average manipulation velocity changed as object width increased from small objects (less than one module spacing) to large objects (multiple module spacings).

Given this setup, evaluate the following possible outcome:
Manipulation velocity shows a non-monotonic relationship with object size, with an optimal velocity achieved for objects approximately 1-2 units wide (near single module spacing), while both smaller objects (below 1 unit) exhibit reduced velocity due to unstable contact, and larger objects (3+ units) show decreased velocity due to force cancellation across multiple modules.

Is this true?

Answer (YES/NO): NO